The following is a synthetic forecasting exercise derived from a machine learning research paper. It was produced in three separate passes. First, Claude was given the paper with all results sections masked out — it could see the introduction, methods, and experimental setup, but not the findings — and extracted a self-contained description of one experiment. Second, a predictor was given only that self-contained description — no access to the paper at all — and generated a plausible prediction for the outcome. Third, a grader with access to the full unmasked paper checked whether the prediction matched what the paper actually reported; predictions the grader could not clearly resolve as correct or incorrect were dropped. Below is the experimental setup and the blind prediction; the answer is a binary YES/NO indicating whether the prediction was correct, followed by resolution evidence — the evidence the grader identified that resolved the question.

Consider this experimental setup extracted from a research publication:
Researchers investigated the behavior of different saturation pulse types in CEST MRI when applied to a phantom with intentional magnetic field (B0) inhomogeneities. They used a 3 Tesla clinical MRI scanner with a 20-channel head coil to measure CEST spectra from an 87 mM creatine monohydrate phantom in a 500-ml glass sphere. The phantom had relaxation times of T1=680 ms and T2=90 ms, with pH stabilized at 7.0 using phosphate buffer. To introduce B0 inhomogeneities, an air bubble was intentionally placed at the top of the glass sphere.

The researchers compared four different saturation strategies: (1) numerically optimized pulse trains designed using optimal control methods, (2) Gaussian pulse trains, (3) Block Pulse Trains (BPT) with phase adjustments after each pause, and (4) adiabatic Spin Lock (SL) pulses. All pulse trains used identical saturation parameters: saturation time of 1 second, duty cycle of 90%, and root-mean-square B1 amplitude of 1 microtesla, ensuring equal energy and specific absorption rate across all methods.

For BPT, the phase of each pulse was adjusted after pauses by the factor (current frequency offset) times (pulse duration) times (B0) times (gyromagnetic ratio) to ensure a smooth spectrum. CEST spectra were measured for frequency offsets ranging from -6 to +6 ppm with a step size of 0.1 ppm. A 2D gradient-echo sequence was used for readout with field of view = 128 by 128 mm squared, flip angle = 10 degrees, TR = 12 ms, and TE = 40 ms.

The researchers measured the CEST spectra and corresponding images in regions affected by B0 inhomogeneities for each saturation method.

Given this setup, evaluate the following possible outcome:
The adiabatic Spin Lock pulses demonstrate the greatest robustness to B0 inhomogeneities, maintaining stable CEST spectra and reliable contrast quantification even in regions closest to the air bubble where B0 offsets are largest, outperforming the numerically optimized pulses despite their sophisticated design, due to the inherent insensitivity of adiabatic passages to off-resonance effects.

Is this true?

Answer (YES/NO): NO